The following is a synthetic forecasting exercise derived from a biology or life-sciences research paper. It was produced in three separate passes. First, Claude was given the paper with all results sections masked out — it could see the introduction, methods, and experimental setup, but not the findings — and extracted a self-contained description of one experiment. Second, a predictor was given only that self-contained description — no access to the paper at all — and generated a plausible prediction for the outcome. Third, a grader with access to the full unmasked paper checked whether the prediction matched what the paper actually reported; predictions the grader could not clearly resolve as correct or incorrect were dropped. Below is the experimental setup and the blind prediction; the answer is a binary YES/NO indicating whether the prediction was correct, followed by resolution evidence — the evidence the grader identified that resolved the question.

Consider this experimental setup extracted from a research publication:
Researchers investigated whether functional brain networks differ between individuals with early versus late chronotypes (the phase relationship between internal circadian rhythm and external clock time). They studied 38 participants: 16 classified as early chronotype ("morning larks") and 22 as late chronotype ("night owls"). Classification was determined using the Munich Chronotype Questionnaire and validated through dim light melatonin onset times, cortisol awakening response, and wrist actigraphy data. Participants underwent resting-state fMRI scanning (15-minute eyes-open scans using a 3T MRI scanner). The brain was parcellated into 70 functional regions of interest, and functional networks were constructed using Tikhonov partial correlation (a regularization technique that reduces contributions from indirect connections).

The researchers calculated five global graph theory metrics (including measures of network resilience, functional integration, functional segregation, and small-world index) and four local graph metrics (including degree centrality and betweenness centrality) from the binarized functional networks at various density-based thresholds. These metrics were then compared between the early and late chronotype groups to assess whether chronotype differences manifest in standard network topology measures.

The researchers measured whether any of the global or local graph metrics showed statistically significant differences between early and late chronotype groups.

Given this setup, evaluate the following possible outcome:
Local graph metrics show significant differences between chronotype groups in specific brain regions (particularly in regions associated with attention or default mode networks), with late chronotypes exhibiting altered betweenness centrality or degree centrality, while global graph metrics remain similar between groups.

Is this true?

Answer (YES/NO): NO